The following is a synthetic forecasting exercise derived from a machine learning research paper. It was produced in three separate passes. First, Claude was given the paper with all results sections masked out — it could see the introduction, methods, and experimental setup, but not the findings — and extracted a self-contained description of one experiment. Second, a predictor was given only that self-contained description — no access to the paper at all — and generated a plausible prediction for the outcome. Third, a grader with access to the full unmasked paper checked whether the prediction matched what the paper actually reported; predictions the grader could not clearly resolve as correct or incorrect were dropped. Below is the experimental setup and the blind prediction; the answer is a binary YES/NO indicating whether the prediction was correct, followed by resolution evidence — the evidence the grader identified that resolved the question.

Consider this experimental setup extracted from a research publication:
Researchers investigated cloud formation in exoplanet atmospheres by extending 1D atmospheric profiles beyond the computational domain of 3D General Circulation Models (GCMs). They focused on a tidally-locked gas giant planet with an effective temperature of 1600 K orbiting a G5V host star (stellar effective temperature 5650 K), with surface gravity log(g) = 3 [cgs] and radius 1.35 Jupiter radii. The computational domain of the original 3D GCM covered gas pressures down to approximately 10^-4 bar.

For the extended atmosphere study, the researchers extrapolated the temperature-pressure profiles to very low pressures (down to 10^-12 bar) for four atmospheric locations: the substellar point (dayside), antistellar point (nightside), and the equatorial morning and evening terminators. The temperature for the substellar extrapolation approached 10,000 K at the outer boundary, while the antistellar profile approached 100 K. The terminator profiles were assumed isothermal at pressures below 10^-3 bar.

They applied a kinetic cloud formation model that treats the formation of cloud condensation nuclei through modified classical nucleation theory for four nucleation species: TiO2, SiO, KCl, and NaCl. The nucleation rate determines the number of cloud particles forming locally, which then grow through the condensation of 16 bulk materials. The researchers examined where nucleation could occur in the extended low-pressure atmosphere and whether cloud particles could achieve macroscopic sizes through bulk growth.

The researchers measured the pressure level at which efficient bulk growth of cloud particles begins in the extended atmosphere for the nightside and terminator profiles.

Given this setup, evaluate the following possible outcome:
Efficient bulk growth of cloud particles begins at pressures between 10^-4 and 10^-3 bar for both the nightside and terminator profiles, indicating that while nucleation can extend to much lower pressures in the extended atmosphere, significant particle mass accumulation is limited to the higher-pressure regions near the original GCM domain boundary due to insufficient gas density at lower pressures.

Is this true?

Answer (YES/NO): NO